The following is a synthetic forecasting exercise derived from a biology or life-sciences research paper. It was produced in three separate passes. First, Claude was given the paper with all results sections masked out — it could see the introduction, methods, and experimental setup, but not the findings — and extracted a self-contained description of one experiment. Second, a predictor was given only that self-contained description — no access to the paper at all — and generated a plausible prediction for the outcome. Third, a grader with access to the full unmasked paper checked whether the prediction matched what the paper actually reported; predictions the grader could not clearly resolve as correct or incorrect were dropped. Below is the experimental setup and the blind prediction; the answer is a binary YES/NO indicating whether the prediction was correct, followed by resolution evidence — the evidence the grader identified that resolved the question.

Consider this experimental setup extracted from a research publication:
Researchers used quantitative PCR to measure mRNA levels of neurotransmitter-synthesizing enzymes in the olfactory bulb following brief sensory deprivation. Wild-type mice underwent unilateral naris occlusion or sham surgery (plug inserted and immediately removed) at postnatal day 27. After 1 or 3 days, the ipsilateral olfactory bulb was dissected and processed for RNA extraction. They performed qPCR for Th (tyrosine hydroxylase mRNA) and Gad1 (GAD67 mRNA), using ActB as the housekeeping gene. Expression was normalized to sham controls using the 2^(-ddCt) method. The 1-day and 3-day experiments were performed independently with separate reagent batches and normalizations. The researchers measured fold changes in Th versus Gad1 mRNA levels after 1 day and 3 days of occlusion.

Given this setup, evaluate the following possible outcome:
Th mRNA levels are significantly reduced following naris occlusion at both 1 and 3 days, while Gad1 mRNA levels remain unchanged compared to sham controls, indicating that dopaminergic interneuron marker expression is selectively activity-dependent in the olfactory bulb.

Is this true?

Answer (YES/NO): YES